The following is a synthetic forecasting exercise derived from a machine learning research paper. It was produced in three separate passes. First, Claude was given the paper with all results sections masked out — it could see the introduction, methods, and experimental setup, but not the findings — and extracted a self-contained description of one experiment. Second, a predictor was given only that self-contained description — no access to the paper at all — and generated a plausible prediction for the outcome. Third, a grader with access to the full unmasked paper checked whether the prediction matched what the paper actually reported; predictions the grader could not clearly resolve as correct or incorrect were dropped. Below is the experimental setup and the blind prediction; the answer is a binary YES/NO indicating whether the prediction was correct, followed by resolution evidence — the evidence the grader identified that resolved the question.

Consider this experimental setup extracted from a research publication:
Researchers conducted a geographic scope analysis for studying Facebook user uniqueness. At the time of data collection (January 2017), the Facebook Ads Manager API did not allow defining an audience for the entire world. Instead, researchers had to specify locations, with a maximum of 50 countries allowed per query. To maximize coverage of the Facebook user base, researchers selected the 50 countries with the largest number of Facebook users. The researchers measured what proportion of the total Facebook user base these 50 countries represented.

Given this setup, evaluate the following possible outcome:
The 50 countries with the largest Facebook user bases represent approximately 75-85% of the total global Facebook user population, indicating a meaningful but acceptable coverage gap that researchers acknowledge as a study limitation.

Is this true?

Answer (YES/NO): YES